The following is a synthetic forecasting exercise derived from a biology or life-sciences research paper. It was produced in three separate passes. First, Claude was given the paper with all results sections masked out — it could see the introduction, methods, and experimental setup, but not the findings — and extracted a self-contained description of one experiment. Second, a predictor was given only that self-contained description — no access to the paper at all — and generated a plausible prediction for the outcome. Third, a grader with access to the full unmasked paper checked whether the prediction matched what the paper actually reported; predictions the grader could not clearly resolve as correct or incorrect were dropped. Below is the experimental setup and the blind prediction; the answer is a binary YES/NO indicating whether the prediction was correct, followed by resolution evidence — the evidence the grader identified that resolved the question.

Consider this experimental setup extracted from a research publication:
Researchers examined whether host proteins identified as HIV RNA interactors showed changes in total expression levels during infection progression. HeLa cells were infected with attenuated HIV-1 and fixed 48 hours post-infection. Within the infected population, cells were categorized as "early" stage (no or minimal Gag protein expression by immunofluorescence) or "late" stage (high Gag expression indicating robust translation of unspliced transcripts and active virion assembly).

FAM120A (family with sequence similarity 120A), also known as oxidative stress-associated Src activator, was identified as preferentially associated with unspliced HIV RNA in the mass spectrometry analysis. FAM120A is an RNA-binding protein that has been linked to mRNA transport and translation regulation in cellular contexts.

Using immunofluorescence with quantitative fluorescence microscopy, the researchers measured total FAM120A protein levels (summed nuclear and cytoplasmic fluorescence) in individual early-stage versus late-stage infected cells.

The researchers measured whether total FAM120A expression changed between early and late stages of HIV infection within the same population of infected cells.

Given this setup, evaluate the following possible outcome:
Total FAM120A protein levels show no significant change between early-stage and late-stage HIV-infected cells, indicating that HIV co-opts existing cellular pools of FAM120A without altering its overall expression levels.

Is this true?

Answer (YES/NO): YES